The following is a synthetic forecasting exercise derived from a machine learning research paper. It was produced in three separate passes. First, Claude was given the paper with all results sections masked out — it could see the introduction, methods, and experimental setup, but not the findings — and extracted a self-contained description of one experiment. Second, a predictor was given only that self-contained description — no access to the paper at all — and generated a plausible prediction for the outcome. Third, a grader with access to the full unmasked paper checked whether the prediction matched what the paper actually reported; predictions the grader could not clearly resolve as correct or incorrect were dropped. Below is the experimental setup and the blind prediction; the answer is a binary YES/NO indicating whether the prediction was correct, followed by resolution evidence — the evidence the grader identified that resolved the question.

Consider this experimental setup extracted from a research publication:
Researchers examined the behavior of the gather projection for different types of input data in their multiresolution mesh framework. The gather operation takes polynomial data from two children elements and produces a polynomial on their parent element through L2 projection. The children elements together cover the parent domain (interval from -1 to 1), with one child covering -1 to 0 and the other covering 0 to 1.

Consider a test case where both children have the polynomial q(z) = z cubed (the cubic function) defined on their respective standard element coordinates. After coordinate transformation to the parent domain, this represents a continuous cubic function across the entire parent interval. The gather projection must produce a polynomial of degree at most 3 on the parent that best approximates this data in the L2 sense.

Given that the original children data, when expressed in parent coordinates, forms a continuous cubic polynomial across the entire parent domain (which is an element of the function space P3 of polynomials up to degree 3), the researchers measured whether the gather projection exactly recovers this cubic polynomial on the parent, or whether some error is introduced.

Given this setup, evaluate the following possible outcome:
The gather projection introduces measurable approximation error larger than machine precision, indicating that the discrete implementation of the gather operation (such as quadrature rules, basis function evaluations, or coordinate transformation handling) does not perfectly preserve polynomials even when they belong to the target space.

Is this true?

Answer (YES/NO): NO